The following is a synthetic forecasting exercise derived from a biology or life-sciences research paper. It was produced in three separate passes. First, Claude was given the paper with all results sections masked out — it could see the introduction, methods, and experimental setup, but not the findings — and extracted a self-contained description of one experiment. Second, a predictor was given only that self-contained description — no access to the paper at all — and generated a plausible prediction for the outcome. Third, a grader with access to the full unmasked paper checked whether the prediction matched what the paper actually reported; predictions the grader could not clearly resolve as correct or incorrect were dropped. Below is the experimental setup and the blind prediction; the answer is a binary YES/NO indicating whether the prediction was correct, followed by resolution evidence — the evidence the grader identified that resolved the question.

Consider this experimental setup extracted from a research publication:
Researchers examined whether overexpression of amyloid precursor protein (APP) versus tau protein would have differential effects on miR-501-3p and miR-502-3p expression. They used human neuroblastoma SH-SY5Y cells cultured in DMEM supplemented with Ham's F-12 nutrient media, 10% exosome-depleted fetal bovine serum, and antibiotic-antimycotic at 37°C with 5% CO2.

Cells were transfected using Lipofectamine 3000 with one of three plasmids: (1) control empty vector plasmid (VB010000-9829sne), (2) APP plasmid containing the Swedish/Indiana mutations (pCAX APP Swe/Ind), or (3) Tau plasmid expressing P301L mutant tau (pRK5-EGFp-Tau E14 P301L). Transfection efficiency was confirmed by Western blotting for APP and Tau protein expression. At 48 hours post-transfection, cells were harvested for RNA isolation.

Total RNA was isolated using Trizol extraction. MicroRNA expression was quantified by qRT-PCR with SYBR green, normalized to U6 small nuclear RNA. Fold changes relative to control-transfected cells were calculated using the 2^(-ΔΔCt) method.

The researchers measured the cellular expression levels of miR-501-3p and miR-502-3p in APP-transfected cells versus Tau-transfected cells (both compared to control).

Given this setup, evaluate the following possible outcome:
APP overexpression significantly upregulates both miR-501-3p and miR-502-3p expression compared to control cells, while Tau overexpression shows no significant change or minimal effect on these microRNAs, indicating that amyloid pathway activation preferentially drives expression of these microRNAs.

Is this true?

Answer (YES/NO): NO